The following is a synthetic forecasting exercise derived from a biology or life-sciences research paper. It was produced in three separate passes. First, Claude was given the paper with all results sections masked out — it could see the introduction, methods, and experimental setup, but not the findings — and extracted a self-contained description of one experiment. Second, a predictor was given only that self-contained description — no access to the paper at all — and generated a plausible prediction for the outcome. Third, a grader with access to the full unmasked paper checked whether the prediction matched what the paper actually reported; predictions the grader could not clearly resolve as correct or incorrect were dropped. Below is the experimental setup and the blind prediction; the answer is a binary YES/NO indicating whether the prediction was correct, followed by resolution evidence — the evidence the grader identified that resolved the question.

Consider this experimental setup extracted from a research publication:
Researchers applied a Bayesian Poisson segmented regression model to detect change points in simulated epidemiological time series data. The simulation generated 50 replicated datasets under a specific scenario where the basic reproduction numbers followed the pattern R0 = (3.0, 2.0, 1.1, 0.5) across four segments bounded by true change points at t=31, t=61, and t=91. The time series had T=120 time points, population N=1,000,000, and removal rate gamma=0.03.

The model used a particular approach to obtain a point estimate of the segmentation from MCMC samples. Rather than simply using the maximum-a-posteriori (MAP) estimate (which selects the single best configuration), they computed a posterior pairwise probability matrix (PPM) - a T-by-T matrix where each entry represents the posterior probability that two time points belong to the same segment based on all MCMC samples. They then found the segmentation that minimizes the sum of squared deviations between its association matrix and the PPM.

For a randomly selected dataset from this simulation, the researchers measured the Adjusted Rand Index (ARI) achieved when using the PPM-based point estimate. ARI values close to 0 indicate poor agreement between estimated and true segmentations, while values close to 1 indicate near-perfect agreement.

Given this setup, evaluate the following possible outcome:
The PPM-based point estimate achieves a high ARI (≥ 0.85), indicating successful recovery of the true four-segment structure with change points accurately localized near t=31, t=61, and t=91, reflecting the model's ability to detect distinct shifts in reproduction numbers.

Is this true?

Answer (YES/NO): YES